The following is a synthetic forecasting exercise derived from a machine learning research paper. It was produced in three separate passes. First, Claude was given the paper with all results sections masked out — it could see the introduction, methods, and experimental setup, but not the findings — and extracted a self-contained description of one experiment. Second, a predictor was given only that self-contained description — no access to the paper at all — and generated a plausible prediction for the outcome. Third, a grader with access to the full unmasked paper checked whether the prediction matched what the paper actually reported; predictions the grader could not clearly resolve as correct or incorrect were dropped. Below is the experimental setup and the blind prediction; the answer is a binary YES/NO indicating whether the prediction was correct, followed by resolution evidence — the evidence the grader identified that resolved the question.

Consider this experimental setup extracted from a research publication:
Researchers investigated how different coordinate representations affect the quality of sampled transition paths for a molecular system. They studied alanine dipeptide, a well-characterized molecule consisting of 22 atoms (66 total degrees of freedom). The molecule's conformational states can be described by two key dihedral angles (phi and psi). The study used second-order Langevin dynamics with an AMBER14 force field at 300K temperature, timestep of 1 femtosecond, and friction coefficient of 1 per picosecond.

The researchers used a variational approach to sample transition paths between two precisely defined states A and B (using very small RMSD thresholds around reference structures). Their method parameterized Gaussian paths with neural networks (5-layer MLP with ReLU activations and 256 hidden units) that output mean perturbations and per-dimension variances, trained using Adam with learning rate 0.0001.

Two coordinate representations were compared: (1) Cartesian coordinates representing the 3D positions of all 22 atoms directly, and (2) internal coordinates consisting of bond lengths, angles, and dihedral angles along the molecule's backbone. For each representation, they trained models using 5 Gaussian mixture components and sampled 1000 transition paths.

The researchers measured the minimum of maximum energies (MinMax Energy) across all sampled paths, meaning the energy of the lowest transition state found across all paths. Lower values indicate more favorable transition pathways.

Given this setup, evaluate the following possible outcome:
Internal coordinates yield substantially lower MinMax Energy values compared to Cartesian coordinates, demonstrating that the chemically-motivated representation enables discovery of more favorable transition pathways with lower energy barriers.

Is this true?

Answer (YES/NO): YES